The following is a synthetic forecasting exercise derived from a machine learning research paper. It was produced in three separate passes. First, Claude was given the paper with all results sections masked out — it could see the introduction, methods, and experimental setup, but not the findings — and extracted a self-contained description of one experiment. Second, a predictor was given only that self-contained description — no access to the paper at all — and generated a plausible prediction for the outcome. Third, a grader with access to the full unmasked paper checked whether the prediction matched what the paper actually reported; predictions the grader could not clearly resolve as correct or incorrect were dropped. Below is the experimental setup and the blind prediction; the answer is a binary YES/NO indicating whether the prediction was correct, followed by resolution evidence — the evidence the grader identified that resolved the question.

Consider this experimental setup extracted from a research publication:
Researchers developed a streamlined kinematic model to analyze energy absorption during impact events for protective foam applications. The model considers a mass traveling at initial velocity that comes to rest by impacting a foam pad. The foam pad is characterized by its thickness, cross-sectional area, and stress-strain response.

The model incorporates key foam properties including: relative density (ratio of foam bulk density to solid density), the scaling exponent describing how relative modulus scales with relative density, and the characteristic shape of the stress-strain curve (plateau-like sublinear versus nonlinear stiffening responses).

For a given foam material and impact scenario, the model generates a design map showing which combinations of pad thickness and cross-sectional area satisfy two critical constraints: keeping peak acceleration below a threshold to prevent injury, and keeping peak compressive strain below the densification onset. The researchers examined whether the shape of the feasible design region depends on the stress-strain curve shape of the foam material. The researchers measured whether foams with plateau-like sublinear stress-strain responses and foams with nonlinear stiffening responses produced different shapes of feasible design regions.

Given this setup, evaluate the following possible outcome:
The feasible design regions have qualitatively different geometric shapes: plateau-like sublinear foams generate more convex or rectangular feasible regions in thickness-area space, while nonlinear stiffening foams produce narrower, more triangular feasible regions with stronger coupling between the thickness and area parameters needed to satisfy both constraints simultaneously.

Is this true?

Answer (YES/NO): NO